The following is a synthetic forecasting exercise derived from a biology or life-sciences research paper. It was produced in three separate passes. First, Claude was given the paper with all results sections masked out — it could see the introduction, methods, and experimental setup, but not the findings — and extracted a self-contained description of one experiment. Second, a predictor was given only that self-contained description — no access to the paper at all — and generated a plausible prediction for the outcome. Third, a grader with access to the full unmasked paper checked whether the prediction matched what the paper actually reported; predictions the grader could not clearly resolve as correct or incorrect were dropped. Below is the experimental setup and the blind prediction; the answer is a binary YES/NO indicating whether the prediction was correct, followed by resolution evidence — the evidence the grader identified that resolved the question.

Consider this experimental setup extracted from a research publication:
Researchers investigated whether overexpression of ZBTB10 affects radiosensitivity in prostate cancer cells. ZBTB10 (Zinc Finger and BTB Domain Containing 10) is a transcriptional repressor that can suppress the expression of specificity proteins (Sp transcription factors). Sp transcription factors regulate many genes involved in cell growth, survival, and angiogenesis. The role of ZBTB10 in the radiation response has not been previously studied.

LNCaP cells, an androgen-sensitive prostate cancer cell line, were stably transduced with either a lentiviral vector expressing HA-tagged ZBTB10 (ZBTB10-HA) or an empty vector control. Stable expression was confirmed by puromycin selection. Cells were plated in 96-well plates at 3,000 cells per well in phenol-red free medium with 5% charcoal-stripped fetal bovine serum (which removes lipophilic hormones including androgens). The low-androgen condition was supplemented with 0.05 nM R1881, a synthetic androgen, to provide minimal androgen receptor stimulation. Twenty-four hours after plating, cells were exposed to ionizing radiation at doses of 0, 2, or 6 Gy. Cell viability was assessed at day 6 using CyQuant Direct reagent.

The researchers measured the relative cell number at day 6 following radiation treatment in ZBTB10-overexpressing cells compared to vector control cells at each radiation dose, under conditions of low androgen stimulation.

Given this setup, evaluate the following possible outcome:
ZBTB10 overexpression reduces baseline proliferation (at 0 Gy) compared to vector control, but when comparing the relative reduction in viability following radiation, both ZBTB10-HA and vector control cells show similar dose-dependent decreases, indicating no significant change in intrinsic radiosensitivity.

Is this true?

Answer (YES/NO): NO